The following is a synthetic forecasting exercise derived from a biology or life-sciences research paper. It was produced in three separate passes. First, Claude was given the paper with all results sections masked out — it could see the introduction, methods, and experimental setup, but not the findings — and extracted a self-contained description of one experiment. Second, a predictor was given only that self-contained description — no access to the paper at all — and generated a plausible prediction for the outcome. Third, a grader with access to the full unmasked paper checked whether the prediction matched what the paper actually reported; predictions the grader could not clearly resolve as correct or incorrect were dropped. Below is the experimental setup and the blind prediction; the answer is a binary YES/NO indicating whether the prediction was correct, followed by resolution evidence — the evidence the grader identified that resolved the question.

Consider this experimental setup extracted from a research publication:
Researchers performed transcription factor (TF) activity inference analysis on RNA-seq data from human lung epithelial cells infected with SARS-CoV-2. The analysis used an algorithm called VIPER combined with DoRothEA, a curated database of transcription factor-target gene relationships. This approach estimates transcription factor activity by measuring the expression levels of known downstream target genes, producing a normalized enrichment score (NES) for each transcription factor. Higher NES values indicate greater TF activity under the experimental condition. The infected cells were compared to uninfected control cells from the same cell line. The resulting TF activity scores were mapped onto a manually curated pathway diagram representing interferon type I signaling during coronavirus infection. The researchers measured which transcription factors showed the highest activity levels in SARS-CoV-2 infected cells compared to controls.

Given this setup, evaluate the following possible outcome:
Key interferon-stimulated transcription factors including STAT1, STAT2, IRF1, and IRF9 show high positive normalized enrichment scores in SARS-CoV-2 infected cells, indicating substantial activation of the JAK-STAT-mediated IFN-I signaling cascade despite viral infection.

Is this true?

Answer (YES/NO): NO